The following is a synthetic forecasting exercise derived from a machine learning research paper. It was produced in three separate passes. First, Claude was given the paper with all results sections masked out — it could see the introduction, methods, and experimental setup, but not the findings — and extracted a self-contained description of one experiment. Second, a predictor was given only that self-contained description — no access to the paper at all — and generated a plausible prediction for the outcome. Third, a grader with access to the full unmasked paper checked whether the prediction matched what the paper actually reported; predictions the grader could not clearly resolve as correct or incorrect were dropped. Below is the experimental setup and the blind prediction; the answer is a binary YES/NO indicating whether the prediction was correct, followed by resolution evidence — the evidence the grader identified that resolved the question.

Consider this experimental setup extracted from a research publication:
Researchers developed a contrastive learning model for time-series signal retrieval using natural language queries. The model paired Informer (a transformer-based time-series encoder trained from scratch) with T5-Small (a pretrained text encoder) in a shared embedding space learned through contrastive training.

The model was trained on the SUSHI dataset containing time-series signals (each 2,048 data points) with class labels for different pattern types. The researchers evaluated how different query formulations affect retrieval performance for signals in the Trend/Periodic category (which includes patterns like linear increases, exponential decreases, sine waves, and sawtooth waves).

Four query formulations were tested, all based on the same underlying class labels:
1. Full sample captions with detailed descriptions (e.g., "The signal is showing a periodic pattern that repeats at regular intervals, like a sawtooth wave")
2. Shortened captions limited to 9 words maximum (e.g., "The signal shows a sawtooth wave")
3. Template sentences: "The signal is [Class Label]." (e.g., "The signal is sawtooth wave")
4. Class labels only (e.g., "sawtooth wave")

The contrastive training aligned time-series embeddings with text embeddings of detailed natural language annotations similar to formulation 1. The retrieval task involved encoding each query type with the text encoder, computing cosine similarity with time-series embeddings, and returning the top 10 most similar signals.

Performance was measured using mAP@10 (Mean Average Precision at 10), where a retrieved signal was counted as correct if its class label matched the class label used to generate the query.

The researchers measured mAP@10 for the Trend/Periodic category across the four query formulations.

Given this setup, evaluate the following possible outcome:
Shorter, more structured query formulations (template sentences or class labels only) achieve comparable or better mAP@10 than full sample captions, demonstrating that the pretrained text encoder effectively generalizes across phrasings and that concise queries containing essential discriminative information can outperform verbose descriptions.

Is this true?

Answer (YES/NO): NO